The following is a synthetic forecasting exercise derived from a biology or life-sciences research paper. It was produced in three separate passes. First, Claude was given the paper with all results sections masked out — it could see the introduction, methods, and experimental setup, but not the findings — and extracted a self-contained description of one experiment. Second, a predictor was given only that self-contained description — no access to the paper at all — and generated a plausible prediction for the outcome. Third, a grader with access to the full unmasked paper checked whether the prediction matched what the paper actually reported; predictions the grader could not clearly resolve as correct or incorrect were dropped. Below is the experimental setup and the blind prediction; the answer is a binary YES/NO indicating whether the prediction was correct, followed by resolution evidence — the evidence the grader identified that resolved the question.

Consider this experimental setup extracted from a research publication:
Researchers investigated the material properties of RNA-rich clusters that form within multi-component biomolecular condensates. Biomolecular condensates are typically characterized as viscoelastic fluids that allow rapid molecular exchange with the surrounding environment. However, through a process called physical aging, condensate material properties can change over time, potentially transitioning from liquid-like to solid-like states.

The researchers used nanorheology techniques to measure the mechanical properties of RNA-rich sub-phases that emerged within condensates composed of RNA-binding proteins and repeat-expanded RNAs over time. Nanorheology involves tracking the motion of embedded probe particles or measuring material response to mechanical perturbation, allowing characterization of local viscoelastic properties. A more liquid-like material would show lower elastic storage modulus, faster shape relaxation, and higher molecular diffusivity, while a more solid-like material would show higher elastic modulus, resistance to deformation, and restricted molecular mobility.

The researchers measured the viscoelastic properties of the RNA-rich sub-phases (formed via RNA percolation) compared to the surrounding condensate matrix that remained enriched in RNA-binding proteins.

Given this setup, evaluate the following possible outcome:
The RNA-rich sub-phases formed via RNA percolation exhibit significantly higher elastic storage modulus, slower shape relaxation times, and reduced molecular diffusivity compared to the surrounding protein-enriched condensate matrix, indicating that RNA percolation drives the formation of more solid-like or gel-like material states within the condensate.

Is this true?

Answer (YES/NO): YES